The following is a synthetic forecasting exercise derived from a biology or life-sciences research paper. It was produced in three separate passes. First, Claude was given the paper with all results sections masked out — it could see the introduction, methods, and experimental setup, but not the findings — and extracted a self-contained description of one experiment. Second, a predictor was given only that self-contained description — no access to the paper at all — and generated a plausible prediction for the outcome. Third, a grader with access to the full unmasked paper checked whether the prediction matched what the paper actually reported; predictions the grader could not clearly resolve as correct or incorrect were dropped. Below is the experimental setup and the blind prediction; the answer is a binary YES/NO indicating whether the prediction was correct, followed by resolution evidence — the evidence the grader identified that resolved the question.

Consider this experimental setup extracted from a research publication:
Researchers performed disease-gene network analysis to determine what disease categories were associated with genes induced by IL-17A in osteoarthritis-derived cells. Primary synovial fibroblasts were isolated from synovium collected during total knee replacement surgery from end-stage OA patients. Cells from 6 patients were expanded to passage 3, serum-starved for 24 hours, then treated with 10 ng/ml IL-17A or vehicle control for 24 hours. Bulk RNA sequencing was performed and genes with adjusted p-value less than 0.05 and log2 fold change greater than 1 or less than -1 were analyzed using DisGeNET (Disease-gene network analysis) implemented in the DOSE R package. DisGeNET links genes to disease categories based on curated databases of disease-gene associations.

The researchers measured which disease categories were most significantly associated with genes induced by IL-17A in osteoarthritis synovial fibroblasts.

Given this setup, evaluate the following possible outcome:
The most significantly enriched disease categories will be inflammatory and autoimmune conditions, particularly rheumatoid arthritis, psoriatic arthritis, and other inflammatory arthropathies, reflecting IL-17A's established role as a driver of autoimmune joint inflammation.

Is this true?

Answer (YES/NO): NO